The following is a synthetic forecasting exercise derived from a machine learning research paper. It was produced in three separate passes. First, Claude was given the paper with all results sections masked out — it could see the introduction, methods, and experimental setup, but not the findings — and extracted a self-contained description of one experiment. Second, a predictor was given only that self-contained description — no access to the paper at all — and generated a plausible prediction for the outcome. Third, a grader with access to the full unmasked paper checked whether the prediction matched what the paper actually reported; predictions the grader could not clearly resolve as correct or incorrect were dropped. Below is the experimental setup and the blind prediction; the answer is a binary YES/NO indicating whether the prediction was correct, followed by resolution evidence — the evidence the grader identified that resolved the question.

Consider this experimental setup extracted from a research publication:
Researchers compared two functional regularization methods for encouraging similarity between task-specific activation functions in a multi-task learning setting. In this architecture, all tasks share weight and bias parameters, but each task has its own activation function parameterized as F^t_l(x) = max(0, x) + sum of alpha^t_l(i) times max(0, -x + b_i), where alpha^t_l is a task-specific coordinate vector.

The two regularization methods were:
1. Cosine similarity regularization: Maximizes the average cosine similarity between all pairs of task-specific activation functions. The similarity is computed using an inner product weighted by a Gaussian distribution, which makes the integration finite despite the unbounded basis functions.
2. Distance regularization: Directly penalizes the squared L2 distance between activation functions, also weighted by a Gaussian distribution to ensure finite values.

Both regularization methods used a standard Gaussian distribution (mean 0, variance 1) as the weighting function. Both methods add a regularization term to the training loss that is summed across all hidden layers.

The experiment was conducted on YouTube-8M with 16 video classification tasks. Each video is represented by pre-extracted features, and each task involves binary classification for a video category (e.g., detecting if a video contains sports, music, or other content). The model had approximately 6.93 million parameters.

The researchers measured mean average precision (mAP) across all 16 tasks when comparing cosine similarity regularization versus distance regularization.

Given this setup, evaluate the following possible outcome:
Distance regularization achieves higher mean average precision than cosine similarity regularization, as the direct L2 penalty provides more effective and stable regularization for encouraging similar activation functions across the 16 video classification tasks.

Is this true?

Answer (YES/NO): NO